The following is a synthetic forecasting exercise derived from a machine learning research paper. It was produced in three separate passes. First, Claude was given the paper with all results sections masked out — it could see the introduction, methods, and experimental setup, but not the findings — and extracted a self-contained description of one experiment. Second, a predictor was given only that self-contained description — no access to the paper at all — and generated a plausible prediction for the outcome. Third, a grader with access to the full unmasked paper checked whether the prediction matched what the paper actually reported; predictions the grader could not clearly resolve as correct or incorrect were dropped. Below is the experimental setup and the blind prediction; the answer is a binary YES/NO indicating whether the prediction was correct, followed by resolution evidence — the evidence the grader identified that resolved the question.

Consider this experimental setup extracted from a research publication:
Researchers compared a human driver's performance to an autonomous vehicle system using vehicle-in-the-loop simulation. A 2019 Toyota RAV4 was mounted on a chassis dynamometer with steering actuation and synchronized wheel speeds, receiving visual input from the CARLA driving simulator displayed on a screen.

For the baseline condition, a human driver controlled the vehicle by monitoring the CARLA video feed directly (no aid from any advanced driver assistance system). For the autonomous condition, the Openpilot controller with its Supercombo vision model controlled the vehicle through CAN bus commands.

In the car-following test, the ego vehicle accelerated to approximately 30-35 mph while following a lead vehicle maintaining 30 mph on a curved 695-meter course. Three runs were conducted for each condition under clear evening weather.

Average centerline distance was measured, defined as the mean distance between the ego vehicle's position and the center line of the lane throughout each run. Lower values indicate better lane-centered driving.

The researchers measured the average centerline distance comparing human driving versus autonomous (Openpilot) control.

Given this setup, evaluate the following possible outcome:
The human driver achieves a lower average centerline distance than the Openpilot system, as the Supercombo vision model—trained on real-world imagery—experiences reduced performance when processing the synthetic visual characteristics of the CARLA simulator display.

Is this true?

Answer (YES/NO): NO